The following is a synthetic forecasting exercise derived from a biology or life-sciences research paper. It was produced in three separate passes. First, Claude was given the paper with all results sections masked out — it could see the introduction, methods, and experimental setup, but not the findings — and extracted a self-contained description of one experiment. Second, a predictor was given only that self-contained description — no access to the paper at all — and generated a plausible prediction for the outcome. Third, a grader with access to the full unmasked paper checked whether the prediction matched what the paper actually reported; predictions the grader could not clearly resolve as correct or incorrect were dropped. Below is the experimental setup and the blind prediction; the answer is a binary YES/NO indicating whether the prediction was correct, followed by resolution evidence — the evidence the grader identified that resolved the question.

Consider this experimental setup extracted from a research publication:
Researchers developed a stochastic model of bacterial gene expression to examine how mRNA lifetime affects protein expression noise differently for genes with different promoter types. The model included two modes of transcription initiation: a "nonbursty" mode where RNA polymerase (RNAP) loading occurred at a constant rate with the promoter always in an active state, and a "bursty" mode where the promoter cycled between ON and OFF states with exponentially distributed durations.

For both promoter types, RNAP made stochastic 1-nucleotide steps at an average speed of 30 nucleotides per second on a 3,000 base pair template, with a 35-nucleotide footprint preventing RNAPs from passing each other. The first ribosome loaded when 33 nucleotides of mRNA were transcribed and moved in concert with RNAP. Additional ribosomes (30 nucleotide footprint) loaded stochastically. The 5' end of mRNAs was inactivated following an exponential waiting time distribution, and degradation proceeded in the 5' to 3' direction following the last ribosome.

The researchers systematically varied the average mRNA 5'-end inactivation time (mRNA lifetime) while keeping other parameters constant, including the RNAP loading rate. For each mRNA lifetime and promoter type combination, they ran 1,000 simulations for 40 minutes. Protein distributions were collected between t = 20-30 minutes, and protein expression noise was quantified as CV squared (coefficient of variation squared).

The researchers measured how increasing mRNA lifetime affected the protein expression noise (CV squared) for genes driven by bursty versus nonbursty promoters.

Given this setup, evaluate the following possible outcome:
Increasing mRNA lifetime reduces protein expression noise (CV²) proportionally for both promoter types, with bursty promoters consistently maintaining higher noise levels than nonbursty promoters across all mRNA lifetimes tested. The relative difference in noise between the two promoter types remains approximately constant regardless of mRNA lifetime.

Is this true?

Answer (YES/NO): NO